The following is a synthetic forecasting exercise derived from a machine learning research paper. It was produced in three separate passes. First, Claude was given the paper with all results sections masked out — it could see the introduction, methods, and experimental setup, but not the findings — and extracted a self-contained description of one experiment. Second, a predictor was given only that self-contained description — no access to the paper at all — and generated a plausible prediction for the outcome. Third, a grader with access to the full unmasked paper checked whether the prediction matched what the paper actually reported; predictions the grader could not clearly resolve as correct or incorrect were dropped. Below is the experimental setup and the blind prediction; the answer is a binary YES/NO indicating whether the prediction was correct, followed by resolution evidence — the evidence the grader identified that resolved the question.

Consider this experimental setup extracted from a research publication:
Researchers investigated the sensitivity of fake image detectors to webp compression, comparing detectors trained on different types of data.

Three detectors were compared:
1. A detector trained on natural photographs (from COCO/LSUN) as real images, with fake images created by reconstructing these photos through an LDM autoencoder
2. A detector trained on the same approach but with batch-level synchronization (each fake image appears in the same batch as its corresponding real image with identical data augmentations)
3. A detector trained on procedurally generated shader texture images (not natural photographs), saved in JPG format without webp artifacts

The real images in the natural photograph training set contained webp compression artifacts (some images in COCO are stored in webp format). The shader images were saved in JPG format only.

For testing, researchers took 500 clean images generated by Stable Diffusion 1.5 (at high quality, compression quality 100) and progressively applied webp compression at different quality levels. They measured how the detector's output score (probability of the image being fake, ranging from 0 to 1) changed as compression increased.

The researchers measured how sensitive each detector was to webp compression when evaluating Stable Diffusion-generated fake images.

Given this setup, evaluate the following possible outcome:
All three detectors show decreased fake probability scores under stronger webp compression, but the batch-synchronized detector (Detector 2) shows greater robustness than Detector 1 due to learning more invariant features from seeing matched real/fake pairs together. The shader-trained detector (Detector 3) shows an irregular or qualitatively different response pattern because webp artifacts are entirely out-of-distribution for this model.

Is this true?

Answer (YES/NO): NO